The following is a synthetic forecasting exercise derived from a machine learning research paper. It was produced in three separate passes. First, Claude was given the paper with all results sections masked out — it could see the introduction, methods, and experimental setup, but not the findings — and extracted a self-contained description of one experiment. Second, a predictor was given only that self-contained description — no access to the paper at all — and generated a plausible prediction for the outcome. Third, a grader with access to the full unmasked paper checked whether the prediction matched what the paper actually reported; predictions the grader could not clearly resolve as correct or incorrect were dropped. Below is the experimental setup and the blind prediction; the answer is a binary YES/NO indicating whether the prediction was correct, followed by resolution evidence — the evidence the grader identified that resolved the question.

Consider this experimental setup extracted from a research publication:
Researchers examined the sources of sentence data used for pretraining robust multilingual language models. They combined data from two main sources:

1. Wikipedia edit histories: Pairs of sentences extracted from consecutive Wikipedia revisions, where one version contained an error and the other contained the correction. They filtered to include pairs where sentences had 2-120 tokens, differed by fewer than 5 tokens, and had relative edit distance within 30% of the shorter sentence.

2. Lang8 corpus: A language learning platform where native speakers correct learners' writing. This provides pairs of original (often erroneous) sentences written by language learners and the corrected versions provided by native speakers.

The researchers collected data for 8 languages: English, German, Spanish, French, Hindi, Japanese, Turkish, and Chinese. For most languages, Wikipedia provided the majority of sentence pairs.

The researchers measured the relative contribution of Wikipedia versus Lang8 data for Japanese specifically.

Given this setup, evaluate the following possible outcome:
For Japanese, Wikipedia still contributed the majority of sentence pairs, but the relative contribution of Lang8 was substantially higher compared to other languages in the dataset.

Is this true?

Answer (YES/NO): NO